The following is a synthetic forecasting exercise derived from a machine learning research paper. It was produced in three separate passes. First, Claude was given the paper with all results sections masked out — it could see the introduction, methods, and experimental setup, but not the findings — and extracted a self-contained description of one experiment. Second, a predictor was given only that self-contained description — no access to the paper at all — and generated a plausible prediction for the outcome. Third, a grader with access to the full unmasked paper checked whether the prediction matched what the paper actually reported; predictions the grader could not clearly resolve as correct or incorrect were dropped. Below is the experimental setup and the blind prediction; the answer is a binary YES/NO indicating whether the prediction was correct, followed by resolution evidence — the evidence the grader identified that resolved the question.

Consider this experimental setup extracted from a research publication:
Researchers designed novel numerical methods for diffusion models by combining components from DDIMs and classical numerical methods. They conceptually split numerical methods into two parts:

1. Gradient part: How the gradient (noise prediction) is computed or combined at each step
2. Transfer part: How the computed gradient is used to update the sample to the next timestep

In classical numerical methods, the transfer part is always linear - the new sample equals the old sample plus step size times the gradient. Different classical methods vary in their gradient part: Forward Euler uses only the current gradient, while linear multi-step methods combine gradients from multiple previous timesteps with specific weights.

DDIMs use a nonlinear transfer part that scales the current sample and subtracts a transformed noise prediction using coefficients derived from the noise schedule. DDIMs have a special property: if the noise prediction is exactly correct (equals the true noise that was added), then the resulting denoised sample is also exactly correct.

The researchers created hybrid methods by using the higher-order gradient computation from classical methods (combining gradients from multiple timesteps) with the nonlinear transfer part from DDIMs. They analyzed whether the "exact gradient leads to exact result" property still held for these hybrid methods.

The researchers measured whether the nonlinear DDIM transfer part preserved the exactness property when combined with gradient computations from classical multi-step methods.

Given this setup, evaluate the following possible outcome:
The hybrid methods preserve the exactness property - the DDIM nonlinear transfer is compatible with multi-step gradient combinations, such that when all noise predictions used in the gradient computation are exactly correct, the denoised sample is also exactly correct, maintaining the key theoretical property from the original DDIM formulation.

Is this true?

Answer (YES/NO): YES